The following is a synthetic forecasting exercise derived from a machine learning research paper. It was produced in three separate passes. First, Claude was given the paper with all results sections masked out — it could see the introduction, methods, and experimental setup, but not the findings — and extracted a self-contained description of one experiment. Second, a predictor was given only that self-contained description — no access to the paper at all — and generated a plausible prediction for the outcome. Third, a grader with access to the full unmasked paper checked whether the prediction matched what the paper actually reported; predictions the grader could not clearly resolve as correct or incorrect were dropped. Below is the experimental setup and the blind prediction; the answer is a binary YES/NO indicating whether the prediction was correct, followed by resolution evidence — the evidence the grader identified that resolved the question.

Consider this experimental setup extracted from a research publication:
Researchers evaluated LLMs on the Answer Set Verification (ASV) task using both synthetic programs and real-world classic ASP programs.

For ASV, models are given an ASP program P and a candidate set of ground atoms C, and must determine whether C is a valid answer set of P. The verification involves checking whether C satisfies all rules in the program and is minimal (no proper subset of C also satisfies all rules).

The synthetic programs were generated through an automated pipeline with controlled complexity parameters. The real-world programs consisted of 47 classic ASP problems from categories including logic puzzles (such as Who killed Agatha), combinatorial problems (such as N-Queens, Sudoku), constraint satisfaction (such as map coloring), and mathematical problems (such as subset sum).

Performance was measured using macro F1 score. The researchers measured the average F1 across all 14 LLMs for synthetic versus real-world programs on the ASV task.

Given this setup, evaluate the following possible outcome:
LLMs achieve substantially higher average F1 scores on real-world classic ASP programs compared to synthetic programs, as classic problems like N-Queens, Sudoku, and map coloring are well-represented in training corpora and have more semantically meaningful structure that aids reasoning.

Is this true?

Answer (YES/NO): NO